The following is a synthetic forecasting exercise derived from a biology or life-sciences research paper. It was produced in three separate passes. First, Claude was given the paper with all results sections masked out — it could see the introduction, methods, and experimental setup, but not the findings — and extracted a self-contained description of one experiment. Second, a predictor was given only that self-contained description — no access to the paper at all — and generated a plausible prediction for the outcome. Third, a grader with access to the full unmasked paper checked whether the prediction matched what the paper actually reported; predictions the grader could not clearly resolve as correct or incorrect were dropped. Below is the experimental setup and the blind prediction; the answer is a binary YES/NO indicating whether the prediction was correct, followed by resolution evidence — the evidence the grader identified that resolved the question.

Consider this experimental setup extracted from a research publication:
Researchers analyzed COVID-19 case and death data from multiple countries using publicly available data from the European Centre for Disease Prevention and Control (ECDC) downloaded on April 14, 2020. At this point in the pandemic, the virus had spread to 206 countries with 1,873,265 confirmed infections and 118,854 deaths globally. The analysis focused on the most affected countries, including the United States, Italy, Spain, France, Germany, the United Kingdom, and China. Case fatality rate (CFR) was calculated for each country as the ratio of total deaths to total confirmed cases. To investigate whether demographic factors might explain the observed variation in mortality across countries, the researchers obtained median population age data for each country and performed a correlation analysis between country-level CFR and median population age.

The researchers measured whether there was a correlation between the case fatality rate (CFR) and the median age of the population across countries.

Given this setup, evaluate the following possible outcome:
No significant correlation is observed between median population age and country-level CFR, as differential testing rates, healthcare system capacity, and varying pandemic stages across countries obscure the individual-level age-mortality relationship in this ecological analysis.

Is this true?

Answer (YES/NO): YES